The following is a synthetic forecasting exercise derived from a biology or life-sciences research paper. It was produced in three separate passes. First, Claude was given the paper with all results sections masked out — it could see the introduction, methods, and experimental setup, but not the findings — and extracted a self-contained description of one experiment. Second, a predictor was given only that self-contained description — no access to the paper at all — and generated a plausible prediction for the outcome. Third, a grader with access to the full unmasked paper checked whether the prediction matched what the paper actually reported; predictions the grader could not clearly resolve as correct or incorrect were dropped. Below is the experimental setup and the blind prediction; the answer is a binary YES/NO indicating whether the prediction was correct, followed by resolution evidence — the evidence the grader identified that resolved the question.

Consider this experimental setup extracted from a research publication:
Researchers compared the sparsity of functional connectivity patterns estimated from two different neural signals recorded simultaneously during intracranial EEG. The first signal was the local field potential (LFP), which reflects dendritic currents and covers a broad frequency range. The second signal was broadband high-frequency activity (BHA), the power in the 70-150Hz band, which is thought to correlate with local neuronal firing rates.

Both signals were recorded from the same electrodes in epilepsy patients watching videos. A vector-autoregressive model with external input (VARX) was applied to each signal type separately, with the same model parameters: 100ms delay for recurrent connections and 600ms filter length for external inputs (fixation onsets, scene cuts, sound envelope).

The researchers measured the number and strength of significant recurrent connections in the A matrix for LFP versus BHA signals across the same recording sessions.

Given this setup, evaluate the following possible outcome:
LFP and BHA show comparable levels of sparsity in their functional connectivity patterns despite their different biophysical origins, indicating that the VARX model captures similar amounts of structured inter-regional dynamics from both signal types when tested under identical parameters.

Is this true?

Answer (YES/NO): NO